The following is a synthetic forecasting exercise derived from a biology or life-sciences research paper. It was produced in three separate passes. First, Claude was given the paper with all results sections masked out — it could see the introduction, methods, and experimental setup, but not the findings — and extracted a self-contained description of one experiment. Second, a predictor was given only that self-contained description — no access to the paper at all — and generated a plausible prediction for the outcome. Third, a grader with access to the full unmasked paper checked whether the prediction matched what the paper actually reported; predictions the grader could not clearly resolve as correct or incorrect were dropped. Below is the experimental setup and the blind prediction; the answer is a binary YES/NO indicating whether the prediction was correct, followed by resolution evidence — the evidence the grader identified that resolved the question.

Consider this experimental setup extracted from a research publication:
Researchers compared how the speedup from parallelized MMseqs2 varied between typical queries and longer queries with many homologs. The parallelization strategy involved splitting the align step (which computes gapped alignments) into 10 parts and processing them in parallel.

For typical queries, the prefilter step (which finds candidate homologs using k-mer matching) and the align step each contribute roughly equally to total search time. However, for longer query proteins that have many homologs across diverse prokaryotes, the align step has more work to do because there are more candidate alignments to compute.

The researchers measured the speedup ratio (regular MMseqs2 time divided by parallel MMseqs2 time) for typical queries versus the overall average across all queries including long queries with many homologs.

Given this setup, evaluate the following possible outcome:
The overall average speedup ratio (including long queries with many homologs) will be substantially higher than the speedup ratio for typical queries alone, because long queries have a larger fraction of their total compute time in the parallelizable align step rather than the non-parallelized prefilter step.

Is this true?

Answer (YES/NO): NO